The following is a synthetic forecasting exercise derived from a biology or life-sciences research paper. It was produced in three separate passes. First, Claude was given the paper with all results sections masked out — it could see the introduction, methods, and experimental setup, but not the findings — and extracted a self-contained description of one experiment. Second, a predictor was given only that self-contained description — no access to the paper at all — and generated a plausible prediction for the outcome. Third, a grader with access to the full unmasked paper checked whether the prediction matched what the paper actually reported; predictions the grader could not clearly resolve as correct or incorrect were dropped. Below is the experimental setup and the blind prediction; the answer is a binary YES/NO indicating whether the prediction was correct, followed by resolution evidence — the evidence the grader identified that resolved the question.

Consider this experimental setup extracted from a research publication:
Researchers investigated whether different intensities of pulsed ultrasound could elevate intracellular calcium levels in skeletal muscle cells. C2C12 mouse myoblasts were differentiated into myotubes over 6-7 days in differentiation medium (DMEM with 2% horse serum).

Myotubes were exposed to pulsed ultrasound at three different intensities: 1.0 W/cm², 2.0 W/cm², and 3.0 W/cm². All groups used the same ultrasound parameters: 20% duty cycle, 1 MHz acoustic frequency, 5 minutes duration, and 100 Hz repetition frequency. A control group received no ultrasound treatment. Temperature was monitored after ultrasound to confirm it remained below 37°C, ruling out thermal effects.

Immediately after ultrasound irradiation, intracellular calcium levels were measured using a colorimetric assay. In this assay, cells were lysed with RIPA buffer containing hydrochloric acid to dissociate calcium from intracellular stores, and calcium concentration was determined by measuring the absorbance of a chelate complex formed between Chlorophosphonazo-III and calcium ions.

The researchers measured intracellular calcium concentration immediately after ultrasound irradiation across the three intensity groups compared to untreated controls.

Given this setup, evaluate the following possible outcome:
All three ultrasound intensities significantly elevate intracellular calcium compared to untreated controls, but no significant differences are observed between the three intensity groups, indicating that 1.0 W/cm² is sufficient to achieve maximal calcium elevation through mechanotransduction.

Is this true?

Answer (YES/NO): NO